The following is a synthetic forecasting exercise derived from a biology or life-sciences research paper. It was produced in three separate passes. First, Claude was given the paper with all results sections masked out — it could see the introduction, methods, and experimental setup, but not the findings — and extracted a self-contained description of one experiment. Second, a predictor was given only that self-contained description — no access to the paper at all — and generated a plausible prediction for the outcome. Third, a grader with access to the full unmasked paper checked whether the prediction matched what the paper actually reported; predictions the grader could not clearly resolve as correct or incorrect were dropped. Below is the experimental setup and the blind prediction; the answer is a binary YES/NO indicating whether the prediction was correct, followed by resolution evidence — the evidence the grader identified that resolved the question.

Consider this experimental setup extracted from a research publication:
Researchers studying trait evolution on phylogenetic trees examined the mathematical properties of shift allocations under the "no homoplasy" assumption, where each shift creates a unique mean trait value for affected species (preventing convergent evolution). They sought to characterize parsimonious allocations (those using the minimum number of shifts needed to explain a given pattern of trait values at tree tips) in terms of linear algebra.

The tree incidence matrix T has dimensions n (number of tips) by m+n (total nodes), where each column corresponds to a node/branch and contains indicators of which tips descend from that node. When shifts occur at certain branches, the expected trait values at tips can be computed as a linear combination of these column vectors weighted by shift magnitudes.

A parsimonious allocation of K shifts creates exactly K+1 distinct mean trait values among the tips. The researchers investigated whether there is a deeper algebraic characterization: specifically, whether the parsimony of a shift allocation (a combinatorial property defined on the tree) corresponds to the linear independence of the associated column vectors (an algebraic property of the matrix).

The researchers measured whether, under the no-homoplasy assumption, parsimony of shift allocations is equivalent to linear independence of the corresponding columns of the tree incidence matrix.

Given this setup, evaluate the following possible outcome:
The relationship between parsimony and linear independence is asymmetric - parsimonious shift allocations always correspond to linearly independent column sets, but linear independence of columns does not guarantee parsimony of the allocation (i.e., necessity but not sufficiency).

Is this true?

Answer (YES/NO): NO